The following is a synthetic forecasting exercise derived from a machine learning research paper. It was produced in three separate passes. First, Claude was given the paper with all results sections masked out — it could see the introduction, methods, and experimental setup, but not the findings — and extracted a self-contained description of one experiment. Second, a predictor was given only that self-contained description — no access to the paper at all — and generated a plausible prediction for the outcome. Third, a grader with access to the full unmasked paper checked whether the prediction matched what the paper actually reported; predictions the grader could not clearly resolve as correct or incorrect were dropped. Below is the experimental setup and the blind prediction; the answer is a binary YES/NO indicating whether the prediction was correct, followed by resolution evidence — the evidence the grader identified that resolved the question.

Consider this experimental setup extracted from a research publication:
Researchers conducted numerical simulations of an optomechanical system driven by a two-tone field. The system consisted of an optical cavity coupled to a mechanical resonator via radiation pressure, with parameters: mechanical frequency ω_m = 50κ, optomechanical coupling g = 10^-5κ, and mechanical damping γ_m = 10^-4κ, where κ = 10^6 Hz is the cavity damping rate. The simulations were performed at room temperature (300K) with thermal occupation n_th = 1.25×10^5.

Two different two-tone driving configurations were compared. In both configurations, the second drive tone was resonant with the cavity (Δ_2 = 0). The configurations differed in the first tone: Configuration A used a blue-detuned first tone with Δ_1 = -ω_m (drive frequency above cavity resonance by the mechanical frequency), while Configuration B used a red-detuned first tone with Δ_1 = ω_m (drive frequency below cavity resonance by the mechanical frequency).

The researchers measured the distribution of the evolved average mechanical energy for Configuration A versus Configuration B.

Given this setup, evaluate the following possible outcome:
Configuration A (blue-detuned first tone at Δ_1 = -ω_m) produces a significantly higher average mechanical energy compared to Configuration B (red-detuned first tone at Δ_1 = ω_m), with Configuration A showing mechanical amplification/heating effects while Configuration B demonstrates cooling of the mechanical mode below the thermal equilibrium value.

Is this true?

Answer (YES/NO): NO